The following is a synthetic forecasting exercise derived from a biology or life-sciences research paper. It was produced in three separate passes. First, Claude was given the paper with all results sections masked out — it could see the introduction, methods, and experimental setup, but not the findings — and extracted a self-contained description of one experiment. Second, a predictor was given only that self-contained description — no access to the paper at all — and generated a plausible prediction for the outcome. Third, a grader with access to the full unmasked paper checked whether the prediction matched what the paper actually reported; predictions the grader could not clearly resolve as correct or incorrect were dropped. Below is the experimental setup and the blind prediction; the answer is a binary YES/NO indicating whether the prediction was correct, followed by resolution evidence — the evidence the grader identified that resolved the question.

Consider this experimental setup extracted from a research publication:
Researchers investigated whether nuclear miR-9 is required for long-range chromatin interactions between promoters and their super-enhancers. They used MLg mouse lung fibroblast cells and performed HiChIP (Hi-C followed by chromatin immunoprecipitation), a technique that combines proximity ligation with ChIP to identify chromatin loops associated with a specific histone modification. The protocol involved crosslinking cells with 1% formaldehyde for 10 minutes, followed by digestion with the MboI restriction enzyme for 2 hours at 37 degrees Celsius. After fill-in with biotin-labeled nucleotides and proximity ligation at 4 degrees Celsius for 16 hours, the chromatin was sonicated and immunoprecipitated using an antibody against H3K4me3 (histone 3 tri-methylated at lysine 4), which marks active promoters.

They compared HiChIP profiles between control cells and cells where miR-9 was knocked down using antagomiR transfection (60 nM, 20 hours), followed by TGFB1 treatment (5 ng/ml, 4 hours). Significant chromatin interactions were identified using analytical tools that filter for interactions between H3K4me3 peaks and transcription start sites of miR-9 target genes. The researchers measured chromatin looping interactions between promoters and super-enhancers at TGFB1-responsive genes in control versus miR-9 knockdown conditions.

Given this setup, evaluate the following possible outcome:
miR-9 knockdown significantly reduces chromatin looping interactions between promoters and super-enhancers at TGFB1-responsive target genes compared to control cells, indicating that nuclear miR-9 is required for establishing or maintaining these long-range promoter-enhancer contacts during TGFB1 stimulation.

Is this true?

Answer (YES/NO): YES